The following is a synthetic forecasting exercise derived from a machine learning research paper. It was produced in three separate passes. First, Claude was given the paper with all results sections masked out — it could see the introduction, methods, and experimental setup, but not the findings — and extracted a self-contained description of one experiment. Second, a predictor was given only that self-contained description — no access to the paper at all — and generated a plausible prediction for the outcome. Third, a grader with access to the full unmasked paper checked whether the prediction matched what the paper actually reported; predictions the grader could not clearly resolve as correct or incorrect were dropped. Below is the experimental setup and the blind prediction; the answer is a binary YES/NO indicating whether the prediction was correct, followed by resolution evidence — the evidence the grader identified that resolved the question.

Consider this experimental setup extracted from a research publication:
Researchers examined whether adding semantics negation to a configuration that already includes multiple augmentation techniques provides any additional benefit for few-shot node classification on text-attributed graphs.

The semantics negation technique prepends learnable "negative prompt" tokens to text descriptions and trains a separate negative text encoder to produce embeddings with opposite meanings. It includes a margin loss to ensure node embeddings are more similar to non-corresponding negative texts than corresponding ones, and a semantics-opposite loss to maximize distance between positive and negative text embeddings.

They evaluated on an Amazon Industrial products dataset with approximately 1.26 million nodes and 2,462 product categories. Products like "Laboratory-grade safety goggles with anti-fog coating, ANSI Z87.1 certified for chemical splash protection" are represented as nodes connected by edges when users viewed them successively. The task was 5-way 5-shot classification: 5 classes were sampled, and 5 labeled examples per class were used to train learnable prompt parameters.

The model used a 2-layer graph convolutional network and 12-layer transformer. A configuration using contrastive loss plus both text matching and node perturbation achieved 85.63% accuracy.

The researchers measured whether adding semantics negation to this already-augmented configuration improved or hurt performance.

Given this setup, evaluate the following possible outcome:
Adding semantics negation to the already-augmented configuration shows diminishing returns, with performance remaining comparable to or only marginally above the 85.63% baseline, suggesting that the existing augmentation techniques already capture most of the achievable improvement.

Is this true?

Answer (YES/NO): NO